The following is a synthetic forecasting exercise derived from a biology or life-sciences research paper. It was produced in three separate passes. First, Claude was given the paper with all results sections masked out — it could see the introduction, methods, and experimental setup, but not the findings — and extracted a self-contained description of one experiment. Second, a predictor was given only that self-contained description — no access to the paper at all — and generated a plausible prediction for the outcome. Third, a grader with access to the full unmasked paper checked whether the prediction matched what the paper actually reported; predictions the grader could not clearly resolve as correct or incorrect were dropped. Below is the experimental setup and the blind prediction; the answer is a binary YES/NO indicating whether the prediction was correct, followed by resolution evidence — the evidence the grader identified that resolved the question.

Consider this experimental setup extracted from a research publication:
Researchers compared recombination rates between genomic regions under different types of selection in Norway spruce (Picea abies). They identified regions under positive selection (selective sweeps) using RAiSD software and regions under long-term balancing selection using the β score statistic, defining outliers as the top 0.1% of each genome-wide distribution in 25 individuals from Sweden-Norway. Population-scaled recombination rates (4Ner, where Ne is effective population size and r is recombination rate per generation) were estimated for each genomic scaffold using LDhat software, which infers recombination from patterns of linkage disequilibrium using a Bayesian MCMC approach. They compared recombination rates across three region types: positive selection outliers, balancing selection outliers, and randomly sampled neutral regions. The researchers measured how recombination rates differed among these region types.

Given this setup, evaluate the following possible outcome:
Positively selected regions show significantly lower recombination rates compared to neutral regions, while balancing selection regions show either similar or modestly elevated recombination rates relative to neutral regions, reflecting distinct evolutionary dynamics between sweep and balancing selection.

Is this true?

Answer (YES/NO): NO